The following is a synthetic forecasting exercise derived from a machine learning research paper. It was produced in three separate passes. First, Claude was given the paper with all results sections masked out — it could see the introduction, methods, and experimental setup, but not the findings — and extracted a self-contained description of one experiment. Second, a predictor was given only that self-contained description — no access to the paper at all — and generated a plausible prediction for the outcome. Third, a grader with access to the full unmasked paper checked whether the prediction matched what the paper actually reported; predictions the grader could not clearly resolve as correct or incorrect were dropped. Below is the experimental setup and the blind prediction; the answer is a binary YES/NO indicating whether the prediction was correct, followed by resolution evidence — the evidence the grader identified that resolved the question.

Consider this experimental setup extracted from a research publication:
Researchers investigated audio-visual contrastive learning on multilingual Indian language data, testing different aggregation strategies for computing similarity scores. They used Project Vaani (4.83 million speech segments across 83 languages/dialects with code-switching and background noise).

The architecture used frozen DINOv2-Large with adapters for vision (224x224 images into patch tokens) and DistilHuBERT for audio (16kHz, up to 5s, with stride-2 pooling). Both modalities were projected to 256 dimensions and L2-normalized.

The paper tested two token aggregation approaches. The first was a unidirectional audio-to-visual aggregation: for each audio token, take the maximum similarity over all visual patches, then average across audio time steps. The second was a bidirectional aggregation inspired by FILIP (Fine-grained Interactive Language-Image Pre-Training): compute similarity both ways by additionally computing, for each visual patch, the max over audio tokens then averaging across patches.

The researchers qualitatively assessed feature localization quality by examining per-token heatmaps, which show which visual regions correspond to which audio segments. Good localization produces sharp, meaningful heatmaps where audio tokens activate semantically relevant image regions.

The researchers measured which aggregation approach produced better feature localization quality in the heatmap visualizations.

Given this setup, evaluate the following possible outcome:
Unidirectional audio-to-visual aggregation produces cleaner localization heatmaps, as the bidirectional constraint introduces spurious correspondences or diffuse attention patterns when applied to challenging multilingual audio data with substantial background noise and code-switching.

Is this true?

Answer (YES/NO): YES